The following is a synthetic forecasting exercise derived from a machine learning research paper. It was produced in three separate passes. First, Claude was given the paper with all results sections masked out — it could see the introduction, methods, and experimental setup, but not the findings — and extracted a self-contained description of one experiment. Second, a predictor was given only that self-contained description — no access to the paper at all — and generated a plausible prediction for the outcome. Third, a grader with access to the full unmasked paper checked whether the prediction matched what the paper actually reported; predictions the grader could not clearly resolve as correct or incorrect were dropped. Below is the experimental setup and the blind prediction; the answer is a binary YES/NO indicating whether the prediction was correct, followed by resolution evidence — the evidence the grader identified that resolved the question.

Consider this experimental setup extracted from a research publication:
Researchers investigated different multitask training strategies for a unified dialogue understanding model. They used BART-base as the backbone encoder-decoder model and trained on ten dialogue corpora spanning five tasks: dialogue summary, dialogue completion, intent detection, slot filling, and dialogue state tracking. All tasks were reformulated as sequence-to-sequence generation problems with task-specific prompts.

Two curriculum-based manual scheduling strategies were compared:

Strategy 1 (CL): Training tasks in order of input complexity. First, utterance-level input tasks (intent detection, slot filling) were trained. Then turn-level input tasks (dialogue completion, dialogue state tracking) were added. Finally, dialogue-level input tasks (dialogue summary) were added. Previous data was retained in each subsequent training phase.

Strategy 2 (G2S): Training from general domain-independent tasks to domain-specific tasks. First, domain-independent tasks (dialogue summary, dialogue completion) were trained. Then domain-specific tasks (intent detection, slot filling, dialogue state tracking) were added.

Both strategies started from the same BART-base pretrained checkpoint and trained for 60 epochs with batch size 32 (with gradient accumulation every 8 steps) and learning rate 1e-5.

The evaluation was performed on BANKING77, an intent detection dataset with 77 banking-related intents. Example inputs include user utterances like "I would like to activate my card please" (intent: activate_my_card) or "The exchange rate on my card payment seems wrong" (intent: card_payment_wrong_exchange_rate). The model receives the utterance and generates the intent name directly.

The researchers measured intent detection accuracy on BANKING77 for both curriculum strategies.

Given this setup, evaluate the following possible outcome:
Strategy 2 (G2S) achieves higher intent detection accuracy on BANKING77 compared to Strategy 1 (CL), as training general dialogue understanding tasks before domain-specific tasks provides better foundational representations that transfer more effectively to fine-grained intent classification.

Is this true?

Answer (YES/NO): NO